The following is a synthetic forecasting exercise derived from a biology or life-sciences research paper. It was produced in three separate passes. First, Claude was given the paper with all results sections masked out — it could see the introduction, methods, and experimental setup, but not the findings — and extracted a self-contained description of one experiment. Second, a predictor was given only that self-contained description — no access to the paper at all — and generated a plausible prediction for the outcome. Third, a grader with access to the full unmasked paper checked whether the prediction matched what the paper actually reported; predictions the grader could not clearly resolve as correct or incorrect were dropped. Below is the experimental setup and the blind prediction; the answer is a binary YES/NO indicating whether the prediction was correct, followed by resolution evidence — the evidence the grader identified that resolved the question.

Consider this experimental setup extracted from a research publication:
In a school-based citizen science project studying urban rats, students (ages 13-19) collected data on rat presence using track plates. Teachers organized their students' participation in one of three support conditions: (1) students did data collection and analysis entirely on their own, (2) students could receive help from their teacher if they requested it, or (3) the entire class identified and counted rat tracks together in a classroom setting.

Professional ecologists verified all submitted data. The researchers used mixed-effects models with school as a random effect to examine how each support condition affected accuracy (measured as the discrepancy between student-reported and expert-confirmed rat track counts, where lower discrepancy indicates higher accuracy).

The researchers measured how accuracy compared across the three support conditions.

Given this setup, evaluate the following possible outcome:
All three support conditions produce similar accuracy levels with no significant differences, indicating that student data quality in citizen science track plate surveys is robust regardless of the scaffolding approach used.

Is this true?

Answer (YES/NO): NO